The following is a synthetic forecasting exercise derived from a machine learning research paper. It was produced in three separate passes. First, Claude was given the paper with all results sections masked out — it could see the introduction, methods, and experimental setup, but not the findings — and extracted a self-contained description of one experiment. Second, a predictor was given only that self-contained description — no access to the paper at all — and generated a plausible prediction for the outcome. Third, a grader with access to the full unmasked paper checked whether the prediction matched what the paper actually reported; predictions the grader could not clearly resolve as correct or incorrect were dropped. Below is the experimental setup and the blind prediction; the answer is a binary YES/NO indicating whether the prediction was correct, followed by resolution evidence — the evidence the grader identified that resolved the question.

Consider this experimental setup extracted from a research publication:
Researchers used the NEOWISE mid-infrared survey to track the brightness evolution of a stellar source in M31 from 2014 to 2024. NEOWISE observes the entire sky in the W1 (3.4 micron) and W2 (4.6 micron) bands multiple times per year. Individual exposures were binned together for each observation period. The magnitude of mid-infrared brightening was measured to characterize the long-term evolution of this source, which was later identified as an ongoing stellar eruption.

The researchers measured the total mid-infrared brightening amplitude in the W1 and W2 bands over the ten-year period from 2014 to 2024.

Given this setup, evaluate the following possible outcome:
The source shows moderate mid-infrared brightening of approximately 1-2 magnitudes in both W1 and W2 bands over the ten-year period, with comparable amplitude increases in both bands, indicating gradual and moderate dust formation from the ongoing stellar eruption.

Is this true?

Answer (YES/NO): YES